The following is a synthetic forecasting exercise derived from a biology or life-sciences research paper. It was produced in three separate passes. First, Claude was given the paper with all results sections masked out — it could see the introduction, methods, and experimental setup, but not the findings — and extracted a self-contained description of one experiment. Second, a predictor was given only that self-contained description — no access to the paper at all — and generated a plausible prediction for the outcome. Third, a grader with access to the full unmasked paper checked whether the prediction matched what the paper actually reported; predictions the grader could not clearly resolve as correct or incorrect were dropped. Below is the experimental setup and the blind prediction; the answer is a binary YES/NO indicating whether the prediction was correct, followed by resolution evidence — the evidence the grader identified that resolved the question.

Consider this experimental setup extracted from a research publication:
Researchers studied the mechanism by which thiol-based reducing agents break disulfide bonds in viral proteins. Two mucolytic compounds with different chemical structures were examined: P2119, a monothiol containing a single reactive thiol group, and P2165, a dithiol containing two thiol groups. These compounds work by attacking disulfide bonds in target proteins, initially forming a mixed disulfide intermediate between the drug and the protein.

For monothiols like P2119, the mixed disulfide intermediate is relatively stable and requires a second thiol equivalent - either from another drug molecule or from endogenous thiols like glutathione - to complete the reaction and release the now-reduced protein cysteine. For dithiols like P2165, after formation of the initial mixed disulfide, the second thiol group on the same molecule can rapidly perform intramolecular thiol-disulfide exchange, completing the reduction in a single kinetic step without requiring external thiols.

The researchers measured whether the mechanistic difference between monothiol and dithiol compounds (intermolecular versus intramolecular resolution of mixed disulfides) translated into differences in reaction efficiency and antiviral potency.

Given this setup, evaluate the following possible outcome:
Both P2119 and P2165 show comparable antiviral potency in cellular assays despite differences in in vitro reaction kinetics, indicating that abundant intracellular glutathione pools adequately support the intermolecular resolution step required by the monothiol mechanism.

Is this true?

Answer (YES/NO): NO